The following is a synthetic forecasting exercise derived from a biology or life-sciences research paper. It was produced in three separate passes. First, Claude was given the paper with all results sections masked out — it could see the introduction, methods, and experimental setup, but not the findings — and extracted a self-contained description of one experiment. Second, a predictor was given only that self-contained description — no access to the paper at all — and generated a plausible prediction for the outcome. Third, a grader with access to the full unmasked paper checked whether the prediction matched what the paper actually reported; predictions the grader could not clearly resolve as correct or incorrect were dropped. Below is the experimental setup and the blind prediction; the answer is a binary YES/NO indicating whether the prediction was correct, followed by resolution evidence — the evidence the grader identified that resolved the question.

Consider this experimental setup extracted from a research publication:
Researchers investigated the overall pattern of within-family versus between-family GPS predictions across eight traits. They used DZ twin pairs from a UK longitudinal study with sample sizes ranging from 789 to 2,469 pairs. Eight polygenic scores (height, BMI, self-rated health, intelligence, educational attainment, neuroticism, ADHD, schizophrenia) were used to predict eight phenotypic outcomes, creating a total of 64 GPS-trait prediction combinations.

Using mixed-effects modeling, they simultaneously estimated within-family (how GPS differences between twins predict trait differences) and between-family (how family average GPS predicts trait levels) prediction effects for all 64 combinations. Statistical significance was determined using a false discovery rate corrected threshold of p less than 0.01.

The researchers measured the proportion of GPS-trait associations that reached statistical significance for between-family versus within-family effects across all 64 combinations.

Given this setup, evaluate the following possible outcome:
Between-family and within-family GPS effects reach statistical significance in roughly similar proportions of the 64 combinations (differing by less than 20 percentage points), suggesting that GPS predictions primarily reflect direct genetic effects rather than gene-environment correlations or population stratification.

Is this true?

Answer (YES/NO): NO